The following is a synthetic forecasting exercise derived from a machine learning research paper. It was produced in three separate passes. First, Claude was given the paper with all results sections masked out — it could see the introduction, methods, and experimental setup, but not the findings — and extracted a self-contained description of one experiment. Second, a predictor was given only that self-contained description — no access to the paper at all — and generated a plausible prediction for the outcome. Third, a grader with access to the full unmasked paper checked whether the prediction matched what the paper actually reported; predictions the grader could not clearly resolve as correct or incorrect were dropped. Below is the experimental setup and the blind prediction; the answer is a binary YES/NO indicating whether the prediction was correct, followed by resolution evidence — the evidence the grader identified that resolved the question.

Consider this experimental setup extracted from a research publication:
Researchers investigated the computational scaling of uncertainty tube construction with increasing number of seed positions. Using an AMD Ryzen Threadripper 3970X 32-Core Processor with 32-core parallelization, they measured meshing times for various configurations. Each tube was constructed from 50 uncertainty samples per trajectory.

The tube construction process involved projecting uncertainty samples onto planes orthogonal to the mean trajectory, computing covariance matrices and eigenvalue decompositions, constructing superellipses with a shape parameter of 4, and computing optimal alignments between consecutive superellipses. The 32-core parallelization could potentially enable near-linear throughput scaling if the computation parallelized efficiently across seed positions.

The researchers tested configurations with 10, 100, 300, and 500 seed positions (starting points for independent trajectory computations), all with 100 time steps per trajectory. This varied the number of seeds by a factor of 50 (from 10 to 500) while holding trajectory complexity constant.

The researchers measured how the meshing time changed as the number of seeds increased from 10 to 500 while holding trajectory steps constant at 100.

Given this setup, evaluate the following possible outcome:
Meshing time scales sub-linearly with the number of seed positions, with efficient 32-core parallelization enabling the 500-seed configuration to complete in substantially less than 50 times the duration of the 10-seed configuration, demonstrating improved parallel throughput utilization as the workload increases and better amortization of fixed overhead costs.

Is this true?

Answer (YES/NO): YES